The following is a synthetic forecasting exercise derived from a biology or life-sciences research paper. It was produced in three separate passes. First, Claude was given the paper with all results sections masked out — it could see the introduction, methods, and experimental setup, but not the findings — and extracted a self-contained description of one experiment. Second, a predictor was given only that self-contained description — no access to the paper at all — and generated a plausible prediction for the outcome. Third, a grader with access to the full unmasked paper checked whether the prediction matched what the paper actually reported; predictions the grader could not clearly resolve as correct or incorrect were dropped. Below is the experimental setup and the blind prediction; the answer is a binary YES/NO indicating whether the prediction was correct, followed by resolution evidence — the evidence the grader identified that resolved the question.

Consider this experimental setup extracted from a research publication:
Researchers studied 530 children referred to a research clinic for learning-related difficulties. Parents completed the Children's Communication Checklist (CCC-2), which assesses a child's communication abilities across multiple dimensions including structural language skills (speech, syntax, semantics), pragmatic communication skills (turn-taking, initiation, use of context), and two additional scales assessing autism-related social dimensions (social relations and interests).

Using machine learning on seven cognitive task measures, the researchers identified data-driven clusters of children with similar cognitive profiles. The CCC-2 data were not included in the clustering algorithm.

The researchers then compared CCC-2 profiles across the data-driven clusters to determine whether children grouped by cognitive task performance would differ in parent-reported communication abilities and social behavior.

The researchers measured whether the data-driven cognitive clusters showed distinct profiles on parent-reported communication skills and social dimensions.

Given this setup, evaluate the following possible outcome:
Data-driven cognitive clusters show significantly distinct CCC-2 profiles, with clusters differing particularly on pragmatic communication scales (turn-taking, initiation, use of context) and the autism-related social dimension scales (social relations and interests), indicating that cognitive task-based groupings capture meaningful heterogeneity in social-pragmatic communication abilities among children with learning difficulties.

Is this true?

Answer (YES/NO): NO